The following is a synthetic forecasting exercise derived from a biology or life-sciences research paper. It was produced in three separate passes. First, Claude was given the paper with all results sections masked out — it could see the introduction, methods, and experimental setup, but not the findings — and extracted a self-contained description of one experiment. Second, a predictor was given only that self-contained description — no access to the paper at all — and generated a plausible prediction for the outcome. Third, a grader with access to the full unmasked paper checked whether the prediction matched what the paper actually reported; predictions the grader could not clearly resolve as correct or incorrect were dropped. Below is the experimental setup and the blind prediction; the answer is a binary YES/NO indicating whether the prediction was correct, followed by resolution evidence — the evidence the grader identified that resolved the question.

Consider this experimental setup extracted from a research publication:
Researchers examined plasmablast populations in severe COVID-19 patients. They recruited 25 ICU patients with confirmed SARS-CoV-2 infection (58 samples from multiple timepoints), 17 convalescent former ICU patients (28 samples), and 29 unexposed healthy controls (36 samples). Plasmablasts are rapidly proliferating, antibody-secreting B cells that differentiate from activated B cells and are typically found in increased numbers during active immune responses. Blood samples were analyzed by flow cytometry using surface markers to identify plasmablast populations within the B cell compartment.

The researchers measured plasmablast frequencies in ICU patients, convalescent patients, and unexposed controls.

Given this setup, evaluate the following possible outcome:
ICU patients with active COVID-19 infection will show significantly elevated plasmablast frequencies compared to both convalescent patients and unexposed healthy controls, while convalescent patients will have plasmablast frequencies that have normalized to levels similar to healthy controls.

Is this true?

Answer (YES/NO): YES